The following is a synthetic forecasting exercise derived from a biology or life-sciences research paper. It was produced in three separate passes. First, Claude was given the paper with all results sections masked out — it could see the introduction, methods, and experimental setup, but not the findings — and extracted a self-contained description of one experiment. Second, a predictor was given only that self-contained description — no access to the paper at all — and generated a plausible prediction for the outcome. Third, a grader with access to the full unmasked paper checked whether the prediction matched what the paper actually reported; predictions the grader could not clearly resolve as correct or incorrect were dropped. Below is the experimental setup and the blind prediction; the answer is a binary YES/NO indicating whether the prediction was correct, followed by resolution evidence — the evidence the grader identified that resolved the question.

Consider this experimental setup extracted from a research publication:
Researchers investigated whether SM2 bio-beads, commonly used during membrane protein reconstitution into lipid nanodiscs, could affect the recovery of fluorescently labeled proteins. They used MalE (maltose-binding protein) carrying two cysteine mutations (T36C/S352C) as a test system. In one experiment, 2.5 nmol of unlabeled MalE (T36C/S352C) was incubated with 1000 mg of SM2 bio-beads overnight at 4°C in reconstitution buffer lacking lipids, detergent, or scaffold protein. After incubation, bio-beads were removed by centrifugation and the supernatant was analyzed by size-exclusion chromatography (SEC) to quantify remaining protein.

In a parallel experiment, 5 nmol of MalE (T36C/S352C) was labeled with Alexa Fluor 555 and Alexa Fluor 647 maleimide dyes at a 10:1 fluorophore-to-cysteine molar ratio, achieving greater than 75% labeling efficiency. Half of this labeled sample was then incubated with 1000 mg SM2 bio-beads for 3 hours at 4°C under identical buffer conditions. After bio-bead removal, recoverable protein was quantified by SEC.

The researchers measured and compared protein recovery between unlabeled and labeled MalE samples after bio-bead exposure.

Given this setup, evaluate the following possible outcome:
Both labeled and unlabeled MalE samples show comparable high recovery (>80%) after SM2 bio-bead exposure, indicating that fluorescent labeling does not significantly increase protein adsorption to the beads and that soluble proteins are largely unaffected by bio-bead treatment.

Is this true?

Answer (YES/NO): NO